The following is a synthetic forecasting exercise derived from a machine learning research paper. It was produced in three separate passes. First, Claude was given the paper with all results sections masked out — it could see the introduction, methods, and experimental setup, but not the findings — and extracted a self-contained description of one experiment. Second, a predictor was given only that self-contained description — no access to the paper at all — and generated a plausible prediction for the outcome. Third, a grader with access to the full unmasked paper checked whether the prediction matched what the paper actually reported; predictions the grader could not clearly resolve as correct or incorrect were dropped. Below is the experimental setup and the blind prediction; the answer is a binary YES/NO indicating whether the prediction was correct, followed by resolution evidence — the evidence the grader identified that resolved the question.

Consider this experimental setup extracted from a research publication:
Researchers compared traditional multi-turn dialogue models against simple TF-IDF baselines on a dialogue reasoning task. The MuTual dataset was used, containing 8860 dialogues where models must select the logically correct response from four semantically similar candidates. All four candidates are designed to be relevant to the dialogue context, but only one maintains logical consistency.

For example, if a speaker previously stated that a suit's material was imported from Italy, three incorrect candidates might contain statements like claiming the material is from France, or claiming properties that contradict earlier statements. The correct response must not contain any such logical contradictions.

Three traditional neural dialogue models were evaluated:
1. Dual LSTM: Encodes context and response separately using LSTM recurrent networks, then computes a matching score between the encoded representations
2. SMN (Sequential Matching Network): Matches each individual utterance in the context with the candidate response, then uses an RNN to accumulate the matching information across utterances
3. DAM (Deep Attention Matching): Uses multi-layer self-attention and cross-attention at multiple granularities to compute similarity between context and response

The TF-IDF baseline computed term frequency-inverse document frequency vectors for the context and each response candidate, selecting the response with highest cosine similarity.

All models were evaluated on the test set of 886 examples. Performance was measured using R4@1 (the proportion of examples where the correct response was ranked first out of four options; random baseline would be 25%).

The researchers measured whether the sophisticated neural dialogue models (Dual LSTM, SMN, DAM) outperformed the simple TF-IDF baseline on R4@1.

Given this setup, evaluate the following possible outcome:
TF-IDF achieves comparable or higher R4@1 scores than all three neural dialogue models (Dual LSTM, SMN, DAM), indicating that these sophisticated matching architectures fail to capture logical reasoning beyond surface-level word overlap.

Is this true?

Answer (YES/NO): NO